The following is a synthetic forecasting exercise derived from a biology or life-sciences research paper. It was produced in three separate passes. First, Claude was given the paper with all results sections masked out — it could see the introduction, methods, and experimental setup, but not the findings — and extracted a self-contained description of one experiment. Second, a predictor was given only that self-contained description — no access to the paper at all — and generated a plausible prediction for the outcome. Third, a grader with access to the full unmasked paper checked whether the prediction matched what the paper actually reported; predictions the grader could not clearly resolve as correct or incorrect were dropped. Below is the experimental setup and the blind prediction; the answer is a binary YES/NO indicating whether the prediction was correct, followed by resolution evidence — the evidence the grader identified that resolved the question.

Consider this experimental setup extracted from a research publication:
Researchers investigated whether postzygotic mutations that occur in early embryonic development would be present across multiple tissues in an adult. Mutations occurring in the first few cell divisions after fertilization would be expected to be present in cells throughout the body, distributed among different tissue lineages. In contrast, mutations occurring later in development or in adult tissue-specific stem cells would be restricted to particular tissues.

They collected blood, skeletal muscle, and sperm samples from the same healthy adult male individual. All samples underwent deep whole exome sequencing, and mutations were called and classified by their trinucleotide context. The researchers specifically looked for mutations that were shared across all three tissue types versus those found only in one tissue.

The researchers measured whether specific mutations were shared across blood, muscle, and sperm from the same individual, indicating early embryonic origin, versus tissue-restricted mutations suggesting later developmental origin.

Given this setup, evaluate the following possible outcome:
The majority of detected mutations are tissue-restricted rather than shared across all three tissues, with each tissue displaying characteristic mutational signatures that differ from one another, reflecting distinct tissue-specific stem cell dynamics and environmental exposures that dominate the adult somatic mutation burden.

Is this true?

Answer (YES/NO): NO